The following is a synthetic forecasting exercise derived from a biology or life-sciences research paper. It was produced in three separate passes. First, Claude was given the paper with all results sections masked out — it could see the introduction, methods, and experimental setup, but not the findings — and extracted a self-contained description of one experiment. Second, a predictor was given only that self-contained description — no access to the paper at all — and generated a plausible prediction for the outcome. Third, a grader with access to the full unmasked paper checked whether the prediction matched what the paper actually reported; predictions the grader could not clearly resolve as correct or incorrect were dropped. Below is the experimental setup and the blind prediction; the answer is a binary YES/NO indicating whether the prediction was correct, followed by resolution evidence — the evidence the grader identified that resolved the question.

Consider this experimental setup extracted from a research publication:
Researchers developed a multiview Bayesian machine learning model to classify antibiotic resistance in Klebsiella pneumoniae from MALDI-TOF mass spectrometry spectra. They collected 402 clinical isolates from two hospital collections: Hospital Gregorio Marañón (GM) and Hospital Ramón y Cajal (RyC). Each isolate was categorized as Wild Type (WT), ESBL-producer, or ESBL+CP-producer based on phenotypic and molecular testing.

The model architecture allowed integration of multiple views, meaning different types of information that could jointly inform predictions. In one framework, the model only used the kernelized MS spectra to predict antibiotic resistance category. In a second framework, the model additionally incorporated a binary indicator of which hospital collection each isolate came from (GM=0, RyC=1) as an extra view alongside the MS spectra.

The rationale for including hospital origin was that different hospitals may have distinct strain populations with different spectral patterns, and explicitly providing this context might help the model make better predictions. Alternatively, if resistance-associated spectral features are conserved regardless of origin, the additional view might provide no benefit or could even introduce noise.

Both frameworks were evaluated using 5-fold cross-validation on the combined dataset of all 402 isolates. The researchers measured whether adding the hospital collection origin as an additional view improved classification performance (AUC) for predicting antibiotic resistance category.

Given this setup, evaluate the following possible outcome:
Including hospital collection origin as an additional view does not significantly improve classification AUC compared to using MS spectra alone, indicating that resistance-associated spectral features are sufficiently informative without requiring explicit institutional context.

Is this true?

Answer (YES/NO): NO